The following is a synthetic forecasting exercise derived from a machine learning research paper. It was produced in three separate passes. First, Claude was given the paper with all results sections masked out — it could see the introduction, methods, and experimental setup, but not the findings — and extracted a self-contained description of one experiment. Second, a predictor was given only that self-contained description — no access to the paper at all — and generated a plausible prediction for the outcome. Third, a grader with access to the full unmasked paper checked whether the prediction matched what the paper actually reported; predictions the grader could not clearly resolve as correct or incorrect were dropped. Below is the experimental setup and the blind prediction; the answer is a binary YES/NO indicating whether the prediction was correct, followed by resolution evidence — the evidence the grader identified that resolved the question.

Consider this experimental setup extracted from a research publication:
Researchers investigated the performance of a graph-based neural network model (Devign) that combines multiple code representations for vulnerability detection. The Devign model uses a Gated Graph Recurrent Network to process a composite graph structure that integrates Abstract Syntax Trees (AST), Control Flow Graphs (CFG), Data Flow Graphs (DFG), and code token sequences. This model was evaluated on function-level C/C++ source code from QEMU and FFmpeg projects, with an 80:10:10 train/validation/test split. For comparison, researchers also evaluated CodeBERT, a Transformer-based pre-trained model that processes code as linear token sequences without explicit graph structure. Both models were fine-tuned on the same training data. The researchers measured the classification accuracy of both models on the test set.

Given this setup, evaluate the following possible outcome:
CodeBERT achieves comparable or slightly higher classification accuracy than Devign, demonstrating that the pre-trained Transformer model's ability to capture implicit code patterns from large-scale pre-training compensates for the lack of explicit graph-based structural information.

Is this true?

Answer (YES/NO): NO